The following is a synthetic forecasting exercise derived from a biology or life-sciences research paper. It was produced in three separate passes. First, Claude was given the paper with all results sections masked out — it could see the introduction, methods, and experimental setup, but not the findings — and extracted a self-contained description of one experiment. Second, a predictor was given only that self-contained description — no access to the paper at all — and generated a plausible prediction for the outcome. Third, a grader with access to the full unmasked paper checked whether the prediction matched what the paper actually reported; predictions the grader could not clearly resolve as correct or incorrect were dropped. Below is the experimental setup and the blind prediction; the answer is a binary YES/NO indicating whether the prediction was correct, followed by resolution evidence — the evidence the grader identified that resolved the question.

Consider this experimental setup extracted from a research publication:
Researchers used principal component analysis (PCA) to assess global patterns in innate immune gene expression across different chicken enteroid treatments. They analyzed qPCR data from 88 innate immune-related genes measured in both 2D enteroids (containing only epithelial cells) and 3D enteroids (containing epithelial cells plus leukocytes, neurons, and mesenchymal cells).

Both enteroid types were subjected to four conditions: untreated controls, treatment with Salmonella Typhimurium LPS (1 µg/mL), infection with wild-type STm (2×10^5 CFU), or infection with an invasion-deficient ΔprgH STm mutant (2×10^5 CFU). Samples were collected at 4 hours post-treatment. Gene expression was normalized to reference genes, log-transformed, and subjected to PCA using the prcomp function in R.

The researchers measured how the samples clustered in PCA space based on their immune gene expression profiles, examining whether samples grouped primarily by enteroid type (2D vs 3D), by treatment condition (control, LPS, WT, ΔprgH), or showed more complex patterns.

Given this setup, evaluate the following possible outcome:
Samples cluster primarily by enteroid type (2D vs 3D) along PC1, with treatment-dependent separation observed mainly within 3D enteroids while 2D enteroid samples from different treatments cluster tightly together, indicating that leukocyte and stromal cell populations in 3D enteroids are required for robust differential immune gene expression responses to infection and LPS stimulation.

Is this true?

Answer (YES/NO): NO